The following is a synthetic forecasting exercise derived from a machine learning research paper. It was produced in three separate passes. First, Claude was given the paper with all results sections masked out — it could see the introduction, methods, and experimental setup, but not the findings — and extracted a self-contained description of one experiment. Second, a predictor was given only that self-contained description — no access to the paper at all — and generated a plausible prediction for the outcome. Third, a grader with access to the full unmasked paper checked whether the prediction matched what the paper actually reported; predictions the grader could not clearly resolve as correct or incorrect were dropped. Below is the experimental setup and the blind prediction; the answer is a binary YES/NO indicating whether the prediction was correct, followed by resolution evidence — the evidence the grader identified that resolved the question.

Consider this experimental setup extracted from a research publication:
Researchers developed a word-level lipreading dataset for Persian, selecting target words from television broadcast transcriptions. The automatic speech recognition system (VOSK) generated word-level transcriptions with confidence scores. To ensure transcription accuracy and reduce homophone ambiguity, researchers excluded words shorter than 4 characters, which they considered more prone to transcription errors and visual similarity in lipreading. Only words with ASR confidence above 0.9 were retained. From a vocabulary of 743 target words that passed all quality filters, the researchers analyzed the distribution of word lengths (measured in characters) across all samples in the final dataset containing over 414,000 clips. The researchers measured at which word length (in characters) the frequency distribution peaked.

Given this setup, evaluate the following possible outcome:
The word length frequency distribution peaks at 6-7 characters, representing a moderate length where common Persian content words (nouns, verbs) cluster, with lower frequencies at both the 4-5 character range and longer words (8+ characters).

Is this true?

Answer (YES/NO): NO